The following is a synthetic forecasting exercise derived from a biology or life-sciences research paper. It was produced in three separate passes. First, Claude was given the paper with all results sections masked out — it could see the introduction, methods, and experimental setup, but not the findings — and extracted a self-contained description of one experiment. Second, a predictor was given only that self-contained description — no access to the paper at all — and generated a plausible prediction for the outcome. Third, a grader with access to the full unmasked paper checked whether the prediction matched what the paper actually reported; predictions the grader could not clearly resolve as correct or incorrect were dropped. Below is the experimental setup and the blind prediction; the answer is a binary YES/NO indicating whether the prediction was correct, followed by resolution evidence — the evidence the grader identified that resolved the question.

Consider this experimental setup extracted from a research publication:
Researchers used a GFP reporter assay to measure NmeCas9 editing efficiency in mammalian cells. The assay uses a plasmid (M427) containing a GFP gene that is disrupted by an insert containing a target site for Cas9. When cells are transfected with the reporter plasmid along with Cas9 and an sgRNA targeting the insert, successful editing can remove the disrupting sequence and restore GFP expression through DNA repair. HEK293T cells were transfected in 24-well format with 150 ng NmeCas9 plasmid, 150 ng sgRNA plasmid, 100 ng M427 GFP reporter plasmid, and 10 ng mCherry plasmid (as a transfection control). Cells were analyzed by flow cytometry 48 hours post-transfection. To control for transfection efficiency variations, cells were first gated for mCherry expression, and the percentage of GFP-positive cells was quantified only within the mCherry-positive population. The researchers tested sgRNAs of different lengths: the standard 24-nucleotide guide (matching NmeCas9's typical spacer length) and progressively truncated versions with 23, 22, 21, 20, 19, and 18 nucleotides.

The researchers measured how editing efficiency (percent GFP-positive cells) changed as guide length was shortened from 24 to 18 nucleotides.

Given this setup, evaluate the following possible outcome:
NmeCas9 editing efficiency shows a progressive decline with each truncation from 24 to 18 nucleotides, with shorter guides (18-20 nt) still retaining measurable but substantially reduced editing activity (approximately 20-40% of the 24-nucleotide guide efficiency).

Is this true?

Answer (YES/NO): NO